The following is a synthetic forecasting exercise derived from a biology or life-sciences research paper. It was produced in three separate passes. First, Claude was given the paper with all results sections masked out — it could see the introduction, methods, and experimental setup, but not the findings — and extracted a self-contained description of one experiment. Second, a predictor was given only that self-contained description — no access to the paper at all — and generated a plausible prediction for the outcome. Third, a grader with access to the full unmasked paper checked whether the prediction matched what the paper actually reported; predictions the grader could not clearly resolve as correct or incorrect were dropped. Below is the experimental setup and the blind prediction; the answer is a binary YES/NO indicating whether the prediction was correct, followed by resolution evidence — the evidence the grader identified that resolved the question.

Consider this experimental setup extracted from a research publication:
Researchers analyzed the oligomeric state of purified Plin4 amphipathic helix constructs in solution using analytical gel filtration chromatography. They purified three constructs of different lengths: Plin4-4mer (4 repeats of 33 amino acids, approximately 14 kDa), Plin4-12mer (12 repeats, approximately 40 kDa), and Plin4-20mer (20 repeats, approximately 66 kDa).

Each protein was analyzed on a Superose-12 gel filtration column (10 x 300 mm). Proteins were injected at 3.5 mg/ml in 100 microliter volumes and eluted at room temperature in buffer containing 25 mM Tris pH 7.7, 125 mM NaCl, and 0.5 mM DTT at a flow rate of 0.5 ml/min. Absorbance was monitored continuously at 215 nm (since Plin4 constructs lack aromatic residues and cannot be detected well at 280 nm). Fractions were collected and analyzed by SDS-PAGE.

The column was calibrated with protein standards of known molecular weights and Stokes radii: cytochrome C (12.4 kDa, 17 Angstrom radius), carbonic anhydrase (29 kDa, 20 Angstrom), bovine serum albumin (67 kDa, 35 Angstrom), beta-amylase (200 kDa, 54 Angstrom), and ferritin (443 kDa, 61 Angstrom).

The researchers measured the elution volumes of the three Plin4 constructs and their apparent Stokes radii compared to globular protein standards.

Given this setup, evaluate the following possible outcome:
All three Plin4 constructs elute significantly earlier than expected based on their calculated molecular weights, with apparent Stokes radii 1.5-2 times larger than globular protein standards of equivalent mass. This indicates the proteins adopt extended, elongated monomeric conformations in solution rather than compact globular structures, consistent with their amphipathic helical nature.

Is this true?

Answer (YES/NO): NO